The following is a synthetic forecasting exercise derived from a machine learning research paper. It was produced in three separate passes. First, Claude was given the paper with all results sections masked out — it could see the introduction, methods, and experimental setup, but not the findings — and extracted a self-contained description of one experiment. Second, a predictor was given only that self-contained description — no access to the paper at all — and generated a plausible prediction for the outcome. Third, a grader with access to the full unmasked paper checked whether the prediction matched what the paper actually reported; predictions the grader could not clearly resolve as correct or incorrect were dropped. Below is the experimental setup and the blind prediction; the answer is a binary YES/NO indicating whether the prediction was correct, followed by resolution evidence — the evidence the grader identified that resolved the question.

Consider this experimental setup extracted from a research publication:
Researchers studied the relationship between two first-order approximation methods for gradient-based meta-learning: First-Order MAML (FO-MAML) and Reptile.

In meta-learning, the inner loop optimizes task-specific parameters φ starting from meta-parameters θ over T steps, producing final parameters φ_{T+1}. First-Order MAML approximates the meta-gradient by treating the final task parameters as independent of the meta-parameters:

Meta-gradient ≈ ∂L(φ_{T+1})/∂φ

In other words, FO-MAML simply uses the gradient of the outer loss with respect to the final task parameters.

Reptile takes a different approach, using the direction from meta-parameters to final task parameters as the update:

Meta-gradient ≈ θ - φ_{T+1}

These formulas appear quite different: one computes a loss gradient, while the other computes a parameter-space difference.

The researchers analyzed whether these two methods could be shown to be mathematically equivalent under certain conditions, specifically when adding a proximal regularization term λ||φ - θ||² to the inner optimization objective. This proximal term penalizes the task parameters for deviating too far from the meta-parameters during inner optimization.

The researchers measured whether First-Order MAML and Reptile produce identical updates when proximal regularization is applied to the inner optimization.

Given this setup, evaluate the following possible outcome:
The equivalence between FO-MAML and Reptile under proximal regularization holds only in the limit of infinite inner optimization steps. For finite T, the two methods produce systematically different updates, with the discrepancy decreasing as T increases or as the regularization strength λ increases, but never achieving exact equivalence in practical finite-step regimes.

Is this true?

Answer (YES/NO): NO